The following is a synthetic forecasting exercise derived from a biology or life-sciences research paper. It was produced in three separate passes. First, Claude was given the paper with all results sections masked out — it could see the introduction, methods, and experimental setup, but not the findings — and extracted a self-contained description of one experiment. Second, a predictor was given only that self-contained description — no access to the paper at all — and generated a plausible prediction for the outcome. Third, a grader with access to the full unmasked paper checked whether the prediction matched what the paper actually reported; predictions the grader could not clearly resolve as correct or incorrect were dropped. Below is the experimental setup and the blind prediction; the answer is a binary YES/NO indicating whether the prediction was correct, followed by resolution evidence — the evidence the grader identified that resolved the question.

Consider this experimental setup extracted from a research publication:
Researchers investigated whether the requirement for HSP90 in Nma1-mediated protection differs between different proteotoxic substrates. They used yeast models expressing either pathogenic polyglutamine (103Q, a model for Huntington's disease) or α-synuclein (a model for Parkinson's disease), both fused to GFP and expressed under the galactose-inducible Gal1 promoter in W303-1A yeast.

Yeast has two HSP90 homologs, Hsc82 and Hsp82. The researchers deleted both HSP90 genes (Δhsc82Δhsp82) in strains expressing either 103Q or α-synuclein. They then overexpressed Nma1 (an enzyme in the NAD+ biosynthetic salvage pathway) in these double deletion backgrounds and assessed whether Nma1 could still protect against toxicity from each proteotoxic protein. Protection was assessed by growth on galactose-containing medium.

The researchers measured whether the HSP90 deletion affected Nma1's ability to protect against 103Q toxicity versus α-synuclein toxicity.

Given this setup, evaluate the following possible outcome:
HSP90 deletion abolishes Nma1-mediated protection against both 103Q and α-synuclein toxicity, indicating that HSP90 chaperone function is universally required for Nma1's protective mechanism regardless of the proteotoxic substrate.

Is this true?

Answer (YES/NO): NO